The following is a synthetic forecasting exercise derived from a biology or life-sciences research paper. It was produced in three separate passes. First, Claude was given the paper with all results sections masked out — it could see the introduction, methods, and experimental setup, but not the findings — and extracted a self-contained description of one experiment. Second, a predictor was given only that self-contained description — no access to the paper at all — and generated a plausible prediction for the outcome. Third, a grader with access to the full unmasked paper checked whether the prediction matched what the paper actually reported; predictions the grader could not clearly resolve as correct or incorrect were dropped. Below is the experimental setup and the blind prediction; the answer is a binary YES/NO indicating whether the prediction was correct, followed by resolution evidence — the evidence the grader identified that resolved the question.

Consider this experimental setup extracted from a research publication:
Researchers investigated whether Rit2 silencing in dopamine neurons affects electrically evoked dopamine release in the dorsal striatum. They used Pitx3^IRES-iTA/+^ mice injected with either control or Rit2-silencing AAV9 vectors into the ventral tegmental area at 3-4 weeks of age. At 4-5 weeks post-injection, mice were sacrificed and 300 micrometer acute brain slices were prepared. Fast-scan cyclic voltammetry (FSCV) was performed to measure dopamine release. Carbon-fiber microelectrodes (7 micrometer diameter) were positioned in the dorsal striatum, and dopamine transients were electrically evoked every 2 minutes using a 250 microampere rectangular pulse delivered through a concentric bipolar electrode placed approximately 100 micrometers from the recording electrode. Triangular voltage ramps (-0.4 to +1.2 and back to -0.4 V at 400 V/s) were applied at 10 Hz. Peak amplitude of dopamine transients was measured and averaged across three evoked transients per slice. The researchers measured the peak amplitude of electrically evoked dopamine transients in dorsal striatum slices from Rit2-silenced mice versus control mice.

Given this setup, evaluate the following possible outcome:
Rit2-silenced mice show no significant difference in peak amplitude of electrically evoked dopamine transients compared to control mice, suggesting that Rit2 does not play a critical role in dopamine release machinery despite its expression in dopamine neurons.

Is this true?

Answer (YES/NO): NO